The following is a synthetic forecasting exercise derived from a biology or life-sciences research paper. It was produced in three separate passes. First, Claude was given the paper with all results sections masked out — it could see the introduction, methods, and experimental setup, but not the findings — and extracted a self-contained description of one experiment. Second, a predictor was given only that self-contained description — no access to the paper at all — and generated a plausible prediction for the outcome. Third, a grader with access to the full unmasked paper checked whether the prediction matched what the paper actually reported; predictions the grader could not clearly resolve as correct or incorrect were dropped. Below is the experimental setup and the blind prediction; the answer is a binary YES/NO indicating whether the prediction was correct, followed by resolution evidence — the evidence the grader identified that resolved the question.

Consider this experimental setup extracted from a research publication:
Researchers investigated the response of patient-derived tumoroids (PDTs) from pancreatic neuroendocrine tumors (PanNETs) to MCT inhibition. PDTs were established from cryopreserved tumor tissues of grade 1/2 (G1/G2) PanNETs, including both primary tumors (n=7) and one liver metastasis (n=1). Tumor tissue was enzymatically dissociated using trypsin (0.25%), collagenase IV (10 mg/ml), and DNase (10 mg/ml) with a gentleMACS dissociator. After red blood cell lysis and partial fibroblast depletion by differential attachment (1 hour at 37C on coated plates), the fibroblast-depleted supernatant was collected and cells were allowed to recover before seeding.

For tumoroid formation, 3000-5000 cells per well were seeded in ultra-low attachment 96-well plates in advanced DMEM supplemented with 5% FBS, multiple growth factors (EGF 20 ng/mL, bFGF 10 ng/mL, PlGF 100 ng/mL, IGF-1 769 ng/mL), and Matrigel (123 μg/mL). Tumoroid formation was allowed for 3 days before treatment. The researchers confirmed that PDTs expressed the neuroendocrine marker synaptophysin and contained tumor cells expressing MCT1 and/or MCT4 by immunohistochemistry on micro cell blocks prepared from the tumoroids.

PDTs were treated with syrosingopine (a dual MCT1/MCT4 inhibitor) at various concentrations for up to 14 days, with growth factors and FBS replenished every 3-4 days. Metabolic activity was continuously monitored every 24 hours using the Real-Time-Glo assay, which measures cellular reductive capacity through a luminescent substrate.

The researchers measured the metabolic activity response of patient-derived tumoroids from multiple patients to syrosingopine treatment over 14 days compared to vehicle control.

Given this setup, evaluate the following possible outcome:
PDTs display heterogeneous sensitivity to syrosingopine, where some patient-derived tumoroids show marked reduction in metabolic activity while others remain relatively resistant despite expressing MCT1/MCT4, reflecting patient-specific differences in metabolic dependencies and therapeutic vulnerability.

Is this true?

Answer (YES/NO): NO